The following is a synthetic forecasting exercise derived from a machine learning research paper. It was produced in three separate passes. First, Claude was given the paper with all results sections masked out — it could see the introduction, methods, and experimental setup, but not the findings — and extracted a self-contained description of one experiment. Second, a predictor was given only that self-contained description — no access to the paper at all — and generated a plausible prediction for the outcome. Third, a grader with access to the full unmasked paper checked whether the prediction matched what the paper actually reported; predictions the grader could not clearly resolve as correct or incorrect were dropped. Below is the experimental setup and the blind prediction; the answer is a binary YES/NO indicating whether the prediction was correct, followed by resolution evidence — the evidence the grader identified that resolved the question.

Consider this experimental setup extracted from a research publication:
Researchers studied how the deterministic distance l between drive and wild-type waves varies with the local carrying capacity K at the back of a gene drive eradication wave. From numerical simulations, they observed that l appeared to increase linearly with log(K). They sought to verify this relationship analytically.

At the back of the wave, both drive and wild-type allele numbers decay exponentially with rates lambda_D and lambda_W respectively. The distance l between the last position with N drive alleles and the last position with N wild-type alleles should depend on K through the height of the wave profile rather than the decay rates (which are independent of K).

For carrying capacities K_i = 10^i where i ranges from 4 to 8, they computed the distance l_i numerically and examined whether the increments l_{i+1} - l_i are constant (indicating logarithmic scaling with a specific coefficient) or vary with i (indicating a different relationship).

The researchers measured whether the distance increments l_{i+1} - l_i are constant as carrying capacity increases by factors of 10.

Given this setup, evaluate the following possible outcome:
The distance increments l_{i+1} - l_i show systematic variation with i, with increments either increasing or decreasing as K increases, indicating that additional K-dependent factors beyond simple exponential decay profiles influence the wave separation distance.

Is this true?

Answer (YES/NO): NO